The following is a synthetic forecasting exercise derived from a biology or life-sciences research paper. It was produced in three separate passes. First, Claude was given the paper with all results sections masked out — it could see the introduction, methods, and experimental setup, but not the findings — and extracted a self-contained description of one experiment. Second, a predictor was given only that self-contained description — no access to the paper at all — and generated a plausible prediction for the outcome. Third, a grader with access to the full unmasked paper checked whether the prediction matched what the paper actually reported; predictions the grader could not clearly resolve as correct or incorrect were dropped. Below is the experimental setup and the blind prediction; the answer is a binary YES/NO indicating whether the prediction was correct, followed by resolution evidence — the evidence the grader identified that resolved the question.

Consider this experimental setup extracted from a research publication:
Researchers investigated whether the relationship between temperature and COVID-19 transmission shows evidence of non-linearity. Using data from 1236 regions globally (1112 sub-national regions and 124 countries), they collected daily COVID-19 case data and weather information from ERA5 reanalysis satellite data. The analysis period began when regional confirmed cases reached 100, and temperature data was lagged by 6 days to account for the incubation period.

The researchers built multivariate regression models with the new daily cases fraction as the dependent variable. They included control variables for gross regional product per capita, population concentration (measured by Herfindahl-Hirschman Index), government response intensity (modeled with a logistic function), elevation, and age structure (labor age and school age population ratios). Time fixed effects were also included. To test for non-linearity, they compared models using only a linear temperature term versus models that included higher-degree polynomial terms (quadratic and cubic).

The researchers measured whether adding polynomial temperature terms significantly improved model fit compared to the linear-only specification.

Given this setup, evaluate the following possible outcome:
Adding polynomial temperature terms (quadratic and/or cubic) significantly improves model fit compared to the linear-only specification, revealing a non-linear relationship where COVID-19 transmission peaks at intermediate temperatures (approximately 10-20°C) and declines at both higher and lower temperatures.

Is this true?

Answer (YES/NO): NO